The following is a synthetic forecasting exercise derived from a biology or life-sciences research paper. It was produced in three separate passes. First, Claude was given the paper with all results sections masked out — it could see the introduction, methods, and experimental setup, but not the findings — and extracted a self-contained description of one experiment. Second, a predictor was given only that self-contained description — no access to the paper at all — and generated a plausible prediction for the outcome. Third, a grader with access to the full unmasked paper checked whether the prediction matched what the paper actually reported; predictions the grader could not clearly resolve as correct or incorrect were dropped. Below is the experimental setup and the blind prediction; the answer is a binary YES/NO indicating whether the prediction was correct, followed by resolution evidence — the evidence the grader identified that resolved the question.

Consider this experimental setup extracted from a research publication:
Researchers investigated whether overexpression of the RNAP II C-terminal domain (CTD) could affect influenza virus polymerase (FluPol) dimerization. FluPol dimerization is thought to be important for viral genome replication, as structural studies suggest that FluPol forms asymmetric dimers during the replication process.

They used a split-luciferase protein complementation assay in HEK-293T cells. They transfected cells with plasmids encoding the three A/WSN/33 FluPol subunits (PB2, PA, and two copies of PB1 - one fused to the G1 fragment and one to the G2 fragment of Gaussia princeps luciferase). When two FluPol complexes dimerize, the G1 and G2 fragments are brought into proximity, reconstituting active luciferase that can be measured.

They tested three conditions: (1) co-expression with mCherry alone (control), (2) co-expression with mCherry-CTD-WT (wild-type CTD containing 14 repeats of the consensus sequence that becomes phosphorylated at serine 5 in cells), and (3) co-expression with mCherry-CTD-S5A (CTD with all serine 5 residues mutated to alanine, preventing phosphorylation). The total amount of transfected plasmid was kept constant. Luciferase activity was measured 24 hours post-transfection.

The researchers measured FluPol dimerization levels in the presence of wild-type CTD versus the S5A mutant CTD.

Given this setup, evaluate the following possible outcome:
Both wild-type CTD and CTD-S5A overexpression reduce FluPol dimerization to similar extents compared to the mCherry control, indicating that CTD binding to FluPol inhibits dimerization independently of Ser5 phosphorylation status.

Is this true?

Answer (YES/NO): NO